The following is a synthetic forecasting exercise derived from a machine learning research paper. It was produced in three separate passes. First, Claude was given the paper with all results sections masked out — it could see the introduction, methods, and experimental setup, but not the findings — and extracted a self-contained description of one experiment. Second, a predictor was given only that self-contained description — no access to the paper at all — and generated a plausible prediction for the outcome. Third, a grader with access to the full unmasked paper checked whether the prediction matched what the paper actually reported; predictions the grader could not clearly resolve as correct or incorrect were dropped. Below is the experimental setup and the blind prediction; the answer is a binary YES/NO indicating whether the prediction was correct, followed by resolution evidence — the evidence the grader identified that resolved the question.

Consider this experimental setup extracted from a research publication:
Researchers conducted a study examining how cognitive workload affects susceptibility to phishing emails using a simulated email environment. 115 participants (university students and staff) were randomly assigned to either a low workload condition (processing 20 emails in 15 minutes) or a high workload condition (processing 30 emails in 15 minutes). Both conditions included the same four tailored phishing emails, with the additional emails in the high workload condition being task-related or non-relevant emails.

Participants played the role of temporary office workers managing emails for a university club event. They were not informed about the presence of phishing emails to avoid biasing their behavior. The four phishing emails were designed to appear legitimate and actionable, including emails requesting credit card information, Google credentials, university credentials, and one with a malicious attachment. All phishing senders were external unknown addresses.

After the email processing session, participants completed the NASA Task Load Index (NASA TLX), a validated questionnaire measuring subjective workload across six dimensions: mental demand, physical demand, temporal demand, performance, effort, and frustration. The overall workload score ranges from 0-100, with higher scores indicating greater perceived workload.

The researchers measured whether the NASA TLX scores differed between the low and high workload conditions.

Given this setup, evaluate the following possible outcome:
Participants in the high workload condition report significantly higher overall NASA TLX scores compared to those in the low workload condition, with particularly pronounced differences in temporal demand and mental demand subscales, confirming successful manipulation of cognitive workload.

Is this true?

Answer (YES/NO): NO